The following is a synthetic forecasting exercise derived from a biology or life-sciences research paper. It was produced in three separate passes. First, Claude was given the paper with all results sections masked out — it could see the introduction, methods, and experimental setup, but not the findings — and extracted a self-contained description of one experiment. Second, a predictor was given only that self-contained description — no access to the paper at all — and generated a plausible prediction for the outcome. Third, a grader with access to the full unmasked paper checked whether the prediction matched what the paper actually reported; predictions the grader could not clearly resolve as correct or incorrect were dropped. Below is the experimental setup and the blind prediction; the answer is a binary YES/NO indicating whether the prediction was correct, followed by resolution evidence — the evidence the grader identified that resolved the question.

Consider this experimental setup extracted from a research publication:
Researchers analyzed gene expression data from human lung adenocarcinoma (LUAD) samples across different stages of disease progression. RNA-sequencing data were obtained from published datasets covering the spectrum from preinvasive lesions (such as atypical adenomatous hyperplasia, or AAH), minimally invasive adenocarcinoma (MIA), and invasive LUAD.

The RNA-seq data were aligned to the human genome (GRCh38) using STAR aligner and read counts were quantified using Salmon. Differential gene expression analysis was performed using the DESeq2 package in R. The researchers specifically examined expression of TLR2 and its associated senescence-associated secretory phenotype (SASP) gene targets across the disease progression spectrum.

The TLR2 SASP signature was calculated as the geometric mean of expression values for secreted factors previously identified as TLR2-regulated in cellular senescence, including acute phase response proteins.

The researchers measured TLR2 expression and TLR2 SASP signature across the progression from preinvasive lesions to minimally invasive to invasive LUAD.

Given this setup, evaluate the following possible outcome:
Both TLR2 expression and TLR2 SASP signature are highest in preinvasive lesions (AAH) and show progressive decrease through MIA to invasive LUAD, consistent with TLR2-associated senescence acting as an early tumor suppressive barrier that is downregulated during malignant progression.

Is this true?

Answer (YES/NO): NO